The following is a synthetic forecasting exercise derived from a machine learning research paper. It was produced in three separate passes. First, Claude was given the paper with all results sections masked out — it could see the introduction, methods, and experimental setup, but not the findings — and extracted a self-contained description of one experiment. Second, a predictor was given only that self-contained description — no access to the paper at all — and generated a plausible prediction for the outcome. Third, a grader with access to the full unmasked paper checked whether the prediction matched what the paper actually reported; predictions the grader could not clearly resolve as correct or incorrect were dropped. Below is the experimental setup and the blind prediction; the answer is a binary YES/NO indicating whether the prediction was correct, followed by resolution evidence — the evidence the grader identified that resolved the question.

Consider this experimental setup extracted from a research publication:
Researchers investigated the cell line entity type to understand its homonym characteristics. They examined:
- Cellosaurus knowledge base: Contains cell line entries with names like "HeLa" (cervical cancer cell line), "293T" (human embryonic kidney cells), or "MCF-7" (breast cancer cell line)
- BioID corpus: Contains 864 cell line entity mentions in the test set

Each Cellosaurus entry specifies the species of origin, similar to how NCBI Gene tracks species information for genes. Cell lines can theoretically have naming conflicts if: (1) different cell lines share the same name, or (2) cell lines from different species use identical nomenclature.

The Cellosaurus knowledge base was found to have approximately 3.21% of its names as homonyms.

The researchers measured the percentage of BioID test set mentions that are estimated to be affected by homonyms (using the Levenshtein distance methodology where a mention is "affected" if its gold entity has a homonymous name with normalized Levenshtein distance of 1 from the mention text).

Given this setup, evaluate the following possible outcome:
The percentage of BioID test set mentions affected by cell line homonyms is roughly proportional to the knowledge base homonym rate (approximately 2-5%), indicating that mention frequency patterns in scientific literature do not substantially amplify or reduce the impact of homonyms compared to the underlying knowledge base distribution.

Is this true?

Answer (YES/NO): YES